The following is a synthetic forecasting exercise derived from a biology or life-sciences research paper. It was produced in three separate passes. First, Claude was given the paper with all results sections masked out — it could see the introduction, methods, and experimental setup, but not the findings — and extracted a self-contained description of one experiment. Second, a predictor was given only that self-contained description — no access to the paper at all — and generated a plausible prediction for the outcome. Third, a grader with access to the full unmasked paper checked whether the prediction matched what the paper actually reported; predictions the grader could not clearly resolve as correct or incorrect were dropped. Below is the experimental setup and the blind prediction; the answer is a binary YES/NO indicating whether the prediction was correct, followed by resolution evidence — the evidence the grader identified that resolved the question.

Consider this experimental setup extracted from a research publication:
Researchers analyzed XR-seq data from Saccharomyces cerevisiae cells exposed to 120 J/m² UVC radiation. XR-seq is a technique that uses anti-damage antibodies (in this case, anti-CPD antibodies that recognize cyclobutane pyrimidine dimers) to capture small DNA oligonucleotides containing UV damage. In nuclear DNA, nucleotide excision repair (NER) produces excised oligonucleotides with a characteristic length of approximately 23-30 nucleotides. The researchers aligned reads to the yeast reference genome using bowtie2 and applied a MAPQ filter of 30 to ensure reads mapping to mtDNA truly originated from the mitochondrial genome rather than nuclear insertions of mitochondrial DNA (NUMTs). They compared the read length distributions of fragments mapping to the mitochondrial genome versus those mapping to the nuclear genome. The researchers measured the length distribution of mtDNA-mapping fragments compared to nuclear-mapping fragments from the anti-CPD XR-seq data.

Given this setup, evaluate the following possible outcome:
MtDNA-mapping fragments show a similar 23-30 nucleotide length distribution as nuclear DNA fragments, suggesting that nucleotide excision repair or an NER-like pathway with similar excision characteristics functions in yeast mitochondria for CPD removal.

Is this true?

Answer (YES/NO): NO